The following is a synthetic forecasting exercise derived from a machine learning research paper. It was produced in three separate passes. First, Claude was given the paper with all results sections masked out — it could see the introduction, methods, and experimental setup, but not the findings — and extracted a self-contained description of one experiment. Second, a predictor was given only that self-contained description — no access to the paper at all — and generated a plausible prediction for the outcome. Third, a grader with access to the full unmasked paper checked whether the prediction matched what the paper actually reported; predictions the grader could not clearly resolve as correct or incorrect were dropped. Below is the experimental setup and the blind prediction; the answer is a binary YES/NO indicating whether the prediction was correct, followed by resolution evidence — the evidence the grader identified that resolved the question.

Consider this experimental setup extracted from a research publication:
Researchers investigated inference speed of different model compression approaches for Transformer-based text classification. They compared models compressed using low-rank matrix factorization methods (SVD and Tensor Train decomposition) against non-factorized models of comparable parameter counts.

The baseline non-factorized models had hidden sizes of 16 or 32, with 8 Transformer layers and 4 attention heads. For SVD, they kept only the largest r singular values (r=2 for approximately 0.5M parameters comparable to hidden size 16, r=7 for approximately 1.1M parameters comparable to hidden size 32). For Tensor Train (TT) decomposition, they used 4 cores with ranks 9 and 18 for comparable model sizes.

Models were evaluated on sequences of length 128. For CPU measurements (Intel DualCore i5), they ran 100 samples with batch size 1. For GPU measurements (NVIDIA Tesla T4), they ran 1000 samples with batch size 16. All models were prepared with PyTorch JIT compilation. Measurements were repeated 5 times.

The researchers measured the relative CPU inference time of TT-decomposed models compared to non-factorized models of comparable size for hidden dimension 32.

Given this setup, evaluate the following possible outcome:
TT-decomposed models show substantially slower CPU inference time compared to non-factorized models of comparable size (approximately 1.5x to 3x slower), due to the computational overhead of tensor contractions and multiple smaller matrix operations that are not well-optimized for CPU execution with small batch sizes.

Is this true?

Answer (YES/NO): NO